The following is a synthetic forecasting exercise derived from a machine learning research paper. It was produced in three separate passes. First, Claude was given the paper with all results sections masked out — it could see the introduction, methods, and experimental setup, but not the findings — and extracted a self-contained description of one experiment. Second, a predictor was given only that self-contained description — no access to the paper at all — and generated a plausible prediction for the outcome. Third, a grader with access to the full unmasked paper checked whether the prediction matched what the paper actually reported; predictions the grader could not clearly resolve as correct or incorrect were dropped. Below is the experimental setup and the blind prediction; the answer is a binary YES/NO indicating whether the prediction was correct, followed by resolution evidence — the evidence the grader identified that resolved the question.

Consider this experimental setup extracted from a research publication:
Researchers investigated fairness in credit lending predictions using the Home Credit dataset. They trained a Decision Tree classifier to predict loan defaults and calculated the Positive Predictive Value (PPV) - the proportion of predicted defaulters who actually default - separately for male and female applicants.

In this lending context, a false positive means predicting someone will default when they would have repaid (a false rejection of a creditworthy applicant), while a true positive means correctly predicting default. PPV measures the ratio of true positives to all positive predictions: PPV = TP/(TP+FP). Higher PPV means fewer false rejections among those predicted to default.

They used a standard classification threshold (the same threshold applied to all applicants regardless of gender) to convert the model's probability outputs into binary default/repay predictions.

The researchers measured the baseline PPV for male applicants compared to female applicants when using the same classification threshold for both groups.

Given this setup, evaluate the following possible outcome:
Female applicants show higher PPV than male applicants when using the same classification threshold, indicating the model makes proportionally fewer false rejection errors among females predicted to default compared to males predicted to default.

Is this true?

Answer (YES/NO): NO